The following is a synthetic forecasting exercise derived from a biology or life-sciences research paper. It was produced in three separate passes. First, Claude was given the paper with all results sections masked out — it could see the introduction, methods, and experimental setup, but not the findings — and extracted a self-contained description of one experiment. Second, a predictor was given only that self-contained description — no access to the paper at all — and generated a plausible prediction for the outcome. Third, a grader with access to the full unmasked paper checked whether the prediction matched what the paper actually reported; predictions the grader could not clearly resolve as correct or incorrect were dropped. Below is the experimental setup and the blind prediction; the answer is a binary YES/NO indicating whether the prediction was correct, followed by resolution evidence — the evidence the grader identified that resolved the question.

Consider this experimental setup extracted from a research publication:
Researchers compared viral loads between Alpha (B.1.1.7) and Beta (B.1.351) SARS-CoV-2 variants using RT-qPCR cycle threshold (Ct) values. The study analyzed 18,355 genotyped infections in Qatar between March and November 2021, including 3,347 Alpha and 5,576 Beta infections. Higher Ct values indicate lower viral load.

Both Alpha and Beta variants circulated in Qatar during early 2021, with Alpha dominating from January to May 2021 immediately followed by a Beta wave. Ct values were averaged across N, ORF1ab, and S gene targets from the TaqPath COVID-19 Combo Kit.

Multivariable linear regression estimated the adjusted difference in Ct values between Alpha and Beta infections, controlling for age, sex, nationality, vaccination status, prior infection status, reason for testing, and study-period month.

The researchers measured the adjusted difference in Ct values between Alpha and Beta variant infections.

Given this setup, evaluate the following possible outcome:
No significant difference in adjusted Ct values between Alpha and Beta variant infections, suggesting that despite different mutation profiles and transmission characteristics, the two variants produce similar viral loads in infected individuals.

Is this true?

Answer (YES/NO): NO